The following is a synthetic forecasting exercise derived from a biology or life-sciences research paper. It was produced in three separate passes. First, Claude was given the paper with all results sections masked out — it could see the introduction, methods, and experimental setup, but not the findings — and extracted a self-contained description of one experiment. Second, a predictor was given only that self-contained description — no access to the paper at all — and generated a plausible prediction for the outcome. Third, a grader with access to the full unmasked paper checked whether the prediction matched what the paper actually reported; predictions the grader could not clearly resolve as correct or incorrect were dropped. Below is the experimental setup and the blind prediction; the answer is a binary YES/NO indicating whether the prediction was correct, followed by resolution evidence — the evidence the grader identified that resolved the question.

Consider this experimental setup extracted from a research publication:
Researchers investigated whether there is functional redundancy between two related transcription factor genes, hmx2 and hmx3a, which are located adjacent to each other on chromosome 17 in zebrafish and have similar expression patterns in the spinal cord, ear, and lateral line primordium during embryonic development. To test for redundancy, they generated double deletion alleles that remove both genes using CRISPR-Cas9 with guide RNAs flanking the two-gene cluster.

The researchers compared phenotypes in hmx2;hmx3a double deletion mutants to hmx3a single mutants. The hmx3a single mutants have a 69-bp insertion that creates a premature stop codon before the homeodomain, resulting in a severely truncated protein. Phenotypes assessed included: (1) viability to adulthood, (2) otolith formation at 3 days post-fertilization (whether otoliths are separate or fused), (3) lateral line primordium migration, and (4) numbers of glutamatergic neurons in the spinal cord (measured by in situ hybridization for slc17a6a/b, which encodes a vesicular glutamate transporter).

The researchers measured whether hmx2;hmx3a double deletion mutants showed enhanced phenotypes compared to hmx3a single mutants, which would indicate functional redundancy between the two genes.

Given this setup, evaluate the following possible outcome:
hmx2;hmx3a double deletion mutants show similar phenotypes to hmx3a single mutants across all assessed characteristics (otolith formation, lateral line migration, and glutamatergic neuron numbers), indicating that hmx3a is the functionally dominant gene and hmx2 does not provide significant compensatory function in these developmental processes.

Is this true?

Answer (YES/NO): YES